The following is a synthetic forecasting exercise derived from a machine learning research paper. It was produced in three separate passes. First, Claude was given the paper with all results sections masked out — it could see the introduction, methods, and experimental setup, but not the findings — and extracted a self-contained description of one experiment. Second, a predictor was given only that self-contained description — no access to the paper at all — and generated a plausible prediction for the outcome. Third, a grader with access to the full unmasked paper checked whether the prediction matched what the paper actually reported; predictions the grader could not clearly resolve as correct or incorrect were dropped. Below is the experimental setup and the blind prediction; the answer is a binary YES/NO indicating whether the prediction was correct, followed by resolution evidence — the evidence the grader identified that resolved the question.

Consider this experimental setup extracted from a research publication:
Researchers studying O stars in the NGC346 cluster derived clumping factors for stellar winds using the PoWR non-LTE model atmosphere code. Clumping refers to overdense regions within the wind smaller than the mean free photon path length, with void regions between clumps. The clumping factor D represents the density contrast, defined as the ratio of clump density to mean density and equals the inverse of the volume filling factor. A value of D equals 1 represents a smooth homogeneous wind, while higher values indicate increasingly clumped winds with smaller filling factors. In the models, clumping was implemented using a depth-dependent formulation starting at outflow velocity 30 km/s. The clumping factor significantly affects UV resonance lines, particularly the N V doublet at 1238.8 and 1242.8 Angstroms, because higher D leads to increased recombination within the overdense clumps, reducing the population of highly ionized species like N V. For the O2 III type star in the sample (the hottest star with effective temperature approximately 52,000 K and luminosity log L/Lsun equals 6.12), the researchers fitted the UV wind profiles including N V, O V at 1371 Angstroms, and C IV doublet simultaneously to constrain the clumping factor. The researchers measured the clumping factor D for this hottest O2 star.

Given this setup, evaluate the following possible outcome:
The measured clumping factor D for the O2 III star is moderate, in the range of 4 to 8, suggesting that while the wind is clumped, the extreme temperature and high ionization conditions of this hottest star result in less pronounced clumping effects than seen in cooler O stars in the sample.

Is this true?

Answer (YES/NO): NO